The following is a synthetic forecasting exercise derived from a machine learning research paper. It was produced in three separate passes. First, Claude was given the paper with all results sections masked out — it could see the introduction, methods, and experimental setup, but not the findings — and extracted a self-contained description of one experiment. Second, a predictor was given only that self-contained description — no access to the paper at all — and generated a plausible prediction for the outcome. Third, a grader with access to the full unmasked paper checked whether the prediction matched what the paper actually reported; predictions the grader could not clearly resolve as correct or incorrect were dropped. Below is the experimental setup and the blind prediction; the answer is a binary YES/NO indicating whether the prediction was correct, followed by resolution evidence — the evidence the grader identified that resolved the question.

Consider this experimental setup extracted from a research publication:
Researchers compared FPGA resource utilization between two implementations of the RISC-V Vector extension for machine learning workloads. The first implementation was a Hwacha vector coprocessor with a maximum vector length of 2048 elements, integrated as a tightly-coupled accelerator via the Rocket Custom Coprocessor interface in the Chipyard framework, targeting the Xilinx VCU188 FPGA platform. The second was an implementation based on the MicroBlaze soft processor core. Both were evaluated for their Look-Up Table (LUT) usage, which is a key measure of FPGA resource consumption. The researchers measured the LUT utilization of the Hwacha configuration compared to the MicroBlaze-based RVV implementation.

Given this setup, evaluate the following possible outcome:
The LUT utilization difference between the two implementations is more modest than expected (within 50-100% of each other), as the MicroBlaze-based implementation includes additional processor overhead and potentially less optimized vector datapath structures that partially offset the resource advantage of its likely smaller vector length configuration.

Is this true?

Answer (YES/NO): NO